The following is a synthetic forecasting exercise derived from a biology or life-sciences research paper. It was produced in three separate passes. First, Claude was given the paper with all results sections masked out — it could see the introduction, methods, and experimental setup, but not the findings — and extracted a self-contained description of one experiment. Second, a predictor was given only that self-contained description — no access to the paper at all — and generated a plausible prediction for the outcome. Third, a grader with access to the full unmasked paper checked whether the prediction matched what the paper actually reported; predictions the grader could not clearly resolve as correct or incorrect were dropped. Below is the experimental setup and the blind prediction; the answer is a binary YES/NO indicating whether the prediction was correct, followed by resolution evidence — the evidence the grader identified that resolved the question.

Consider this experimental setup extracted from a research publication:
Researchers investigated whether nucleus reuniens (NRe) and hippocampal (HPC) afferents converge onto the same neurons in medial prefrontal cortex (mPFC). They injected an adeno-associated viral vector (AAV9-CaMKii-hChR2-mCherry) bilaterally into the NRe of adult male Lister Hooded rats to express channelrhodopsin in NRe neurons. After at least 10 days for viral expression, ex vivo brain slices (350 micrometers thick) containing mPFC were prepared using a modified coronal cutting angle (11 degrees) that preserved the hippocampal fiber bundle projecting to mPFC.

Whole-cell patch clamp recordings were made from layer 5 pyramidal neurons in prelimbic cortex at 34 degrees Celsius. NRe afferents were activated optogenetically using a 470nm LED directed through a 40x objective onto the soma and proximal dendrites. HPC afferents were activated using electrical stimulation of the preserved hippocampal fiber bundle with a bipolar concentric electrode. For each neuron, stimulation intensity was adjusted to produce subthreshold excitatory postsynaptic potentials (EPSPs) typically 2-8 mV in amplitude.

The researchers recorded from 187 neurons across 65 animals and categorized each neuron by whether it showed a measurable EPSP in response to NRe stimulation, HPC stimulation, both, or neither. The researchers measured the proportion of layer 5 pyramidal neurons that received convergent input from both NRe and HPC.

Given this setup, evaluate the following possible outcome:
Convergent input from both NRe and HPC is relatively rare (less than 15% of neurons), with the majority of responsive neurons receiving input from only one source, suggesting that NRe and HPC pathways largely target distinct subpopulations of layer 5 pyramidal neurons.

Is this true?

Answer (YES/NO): NO